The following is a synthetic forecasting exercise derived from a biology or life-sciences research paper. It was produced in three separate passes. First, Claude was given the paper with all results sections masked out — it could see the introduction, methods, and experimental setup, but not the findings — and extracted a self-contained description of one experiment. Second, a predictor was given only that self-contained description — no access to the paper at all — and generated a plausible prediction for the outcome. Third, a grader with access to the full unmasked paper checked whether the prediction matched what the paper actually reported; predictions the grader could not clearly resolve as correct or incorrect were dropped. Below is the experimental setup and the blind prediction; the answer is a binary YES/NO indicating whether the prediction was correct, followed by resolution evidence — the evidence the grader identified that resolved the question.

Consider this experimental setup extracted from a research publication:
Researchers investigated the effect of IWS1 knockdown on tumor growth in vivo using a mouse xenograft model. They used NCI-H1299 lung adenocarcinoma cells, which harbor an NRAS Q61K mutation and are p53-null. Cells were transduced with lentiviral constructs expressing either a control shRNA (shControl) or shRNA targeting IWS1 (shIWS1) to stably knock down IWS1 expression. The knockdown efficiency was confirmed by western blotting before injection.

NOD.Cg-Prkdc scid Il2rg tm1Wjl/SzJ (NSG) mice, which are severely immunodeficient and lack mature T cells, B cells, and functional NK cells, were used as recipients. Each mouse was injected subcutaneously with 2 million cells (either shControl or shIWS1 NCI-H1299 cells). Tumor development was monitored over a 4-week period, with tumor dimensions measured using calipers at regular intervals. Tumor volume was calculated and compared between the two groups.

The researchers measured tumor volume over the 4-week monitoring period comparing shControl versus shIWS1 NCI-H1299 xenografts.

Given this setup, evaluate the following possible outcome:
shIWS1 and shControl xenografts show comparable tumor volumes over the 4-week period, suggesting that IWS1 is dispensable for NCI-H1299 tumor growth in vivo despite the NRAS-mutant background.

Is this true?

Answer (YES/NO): NO